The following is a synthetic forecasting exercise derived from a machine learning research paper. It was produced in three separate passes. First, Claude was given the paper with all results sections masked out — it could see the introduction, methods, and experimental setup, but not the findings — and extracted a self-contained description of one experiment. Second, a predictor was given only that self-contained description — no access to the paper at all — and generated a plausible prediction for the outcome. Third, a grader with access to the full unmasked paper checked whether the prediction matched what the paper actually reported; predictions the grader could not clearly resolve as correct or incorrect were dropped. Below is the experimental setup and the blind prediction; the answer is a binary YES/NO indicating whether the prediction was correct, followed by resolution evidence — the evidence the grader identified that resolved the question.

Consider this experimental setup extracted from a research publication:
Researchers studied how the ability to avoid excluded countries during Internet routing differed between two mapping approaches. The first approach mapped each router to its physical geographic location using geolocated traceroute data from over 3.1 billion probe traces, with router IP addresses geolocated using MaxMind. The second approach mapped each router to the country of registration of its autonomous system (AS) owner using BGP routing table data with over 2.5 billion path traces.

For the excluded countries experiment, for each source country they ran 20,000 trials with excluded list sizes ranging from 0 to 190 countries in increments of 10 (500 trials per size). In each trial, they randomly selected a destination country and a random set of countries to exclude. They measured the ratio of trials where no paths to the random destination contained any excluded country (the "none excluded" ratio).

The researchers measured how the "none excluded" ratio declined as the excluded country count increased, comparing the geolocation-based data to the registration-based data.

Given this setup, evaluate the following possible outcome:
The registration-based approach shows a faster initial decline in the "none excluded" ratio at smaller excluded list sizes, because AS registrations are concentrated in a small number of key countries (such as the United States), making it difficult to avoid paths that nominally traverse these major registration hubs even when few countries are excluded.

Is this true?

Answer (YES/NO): YES